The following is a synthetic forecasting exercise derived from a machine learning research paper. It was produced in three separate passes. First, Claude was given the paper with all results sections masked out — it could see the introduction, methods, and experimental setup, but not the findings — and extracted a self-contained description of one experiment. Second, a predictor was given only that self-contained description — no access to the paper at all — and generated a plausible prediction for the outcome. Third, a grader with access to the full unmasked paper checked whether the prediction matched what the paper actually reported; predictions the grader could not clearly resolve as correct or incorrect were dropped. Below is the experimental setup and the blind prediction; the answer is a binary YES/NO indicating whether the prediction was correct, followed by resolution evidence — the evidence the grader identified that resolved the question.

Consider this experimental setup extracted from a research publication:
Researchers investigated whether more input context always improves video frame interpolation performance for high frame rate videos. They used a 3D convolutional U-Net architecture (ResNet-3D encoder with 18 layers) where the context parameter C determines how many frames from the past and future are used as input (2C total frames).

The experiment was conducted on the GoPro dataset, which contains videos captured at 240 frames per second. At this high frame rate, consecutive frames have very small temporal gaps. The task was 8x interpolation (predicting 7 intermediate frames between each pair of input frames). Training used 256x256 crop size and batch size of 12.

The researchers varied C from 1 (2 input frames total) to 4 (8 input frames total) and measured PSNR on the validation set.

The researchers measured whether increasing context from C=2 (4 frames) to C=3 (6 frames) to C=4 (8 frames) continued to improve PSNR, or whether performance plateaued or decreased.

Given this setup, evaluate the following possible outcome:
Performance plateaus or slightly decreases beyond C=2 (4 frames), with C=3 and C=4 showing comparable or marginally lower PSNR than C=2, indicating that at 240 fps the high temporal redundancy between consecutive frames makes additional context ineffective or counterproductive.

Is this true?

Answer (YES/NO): NO